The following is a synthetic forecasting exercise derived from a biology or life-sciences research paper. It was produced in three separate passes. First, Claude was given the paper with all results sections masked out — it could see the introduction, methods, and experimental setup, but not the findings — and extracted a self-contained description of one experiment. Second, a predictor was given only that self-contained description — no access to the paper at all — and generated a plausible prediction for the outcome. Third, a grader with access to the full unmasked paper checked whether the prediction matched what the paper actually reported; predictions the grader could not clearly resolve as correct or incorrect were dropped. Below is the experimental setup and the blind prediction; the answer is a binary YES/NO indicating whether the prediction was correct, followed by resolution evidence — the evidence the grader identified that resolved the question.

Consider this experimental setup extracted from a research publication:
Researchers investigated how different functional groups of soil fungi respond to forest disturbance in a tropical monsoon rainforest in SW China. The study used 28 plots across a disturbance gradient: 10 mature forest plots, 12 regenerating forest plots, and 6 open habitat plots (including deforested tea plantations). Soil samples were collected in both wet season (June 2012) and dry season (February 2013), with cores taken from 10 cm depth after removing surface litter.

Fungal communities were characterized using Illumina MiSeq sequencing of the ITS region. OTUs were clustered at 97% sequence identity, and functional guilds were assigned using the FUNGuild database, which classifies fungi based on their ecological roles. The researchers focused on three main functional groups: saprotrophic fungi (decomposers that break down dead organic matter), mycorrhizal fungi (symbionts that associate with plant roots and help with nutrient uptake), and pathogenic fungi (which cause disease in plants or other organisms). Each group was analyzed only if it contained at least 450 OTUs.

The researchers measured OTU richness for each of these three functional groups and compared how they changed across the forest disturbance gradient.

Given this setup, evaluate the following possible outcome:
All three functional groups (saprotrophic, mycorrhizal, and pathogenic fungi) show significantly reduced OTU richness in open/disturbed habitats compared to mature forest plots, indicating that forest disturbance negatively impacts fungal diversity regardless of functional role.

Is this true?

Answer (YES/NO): NO